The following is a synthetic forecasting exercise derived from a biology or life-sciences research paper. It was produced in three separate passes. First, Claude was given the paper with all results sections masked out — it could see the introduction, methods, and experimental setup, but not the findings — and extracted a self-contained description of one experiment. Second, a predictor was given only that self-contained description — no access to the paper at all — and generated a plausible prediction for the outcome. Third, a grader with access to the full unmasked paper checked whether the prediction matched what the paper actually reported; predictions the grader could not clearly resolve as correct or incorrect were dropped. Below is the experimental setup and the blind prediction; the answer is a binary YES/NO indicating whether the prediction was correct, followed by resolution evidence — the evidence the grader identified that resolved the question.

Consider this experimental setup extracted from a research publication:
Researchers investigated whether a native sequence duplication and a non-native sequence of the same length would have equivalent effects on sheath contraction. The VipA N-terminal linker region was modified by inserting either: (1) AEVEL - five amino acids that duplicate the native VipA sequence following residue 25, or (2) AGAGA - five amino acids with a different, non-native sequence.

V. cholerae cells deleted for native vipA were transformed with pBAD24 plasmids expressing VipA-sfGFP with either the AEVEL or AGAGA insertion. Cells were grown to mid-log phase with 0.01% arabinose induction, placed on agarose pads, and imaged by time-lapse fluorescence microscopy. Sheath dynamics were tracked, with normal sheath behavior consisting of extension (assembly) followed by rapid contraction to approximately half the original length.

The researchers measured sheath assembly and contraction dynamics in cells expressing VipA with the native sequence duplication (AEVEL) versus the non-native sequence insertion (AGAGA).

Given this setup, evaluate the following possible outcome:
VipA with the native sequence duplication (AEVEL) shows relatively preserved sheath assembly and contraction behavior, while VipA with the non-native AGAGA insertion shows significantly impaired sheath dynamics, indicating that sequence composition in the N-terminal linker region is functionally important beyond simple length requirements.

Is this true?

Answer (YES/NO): NO